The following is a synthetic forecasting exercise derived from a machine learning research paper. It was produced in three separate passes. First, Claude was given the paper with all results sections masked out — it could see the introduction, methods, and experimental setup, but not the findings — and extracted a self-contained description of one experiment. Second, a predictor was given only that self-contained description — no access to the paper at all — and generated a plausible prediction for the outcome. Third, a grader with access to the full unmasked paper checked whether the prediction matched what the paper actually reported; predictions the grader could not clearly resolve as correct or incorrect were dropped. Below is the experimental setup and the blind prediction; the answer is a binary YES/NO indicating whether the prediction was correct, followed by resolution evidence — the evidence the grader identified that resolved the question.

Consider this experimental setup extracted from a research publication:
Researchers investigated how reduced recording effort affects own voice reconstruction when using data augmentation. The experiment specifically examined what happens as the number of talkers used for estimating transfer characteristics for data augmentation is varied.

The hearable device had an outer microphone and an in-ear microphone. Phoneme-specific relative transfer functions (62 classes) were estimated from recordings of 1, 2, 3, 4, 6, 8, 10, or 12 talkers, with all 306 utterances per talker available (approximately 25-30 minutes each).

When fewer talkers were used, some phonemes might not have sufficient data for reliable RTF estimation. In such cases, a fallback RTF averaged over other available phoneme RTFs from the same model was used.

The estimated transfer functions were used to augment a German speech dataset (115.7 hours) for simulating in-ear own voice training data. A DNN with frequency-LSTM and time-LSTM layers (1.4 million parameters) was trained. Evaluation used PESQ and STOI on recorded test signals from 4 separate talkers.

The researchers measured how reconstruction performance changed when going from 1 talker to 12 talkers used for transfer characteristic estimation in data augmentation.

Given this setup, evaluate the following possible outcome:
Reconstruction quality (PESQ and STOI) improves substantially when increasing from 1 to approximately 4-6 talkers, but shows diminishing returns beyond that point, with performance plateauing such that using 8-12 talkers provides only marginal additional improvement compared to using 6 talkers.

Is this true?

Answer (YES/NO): NO